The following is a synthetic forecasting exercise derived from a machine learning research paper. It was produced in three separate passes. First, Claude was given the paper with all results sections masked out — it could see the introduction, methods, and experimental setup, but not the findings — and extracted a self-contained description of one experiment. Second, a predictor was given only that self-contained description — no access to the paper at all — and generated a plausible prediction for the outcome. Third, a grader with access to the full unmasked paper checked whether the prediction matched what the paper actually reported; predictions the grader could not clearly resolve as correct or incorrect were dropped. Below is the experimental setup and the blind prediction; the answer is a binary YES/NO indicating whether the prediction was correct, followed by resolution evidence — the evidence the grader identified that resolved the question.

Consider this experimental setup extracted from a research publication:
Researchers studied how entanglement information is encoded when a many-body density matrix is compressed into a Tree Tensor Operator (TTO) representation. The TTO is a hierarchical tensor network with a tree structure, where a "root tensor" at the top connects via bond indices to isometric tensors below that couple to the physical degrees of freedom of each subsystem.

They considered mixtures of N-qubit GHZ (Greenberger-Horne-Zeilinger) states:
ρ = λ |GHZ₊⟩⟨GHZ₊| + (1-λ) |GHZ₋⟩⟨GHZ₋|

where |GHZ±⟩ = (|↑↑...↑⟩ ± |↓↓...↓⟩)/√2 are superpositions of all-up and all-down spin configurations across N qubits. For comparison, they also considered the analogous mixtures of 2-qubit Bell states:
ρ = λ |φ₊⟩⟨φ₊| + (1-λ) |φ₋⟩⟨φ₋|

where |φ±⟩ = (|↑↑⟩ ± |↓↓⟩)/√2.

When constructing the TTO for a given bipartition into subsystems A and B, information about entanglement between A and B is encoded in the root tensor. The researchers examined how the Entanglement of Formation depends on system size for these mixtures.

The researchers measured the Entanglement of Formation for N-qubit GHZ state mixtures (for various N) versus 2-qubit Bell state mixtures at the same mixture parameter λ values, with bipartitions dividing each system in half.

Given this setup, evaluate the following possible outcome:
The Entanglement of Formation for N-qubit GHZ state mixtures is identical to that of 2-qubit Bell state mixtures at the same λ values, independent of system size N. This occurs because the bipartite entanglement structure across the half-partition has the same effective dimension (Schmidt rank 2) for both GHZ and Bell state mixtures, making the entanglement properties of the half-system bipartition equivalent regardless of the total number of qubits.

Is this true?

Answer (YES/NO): YES